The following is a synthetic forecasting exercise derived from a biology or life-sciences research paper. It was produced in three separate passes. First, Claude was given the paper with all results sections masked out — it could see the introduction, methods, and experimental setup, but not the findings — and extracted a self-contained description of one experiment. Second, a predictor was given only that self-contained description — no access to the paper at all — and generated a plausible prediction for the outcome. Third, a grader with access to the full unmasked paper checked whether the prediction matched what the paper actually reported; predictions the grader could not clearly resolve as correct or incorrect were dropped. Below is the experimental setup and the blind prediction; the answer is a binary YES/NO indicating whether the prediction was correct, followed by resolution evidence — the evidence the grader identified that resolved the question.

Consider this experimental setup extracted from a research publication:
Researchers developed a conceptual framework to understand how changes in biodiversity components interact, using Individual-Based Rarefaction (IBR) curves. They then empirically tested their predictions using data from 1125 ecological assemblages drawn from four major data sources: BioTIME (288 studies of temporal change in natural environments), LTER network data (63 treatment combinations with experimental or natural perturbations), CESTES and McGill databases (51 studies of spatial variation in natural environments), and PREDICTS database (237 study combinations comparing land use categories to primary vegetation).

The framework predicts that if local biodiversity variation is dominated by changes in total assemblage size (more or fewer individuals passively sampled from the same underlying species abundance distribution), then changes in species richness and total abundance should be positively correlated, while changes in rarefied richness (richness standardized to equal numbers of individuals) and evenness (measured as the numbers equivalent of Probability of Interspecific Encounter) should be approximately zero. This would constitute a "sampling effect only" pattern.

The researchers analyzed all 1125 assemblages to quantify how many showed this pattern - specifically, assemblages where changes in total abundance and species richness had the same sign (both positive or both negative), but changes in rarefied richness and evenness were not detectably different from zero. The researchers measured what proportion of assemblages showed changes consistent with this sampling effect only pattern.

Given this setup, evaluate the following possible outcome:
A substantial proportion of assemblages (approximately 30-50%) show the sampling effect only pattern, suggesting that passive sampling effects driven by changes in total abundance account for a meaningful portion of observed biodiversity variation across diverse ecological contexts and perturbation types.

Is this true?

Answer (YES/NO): NO